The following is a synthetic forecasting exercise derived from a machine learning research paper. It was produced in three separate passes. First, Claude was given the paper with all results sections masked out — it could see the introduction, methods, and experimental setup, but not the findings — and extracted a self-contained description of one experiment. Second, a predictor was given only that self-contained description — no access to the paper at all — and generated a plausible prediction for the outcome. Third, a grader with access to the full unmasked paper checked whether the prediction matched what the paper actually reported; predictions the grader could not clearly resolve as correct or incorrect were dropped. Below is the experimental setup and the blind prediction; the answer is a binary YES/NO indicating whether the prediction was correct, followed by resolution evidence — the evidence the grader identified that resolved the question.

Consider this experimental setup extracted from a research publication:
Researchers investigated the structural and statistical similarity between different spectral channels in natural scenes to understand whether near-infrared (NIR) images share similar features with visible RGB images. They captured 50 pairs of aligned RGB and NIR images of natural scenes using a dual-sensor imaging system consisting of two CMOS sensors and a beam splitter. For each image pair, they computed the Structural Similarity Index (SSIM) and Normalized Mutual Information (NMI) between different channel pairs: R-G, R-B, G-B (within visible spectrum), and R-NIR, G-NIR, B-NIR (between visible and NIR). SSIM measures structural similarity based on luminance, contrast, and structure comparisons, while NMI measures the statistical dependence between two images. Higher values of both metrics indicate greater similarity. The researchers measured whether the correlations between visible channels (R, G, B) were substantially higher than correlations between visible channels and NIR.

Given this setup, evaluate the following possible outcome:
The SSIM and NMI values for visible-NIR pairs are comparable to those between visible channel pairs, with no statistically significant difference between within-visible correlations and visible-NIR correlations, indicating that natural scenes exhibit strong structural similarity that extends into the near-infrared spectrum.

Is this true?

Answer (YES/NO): NO